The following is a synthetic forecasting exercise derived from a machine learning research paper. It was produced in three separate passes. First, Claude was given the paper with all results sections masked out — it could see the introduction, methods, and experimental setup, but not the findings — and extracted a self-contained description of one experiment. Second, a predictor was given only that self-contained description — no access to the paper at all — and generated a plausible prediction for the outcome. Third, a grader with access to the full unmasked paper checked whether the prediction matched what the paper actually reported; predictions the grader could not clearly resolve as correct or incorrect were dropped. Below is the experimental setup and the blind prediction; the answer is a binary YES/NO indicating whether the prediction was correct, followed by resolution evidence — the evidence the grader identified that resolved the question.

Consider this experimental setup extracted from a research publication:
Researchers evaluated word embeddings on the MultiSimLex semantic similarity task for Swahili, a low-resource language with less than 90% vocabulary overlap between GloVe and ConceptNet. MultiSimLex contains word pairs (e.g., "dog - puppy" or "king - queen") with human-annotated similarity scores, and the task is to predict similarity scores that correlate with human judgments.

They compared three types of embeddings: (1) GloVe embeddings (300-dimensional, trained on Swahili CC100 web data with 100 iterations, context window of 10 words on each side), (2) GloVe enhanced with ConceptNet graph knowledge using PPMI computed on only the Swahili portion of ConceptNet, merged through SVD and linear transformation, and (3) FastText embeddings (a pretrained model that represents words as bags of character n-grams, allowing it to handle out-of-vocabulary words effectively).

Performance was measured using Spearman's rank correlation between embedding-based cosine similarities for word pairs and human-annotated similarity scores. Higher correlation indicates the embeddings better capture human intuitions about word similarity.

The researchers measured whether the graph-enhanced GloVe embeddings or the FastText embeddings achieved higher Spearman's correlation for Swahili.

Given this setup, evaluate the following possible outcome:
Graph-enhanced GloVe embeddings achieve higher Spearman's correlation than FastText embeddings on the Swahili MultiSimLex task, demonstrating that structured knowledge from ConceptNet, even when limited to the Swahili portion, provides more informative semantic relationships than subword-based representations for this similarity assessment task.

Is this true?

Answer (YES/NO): NO